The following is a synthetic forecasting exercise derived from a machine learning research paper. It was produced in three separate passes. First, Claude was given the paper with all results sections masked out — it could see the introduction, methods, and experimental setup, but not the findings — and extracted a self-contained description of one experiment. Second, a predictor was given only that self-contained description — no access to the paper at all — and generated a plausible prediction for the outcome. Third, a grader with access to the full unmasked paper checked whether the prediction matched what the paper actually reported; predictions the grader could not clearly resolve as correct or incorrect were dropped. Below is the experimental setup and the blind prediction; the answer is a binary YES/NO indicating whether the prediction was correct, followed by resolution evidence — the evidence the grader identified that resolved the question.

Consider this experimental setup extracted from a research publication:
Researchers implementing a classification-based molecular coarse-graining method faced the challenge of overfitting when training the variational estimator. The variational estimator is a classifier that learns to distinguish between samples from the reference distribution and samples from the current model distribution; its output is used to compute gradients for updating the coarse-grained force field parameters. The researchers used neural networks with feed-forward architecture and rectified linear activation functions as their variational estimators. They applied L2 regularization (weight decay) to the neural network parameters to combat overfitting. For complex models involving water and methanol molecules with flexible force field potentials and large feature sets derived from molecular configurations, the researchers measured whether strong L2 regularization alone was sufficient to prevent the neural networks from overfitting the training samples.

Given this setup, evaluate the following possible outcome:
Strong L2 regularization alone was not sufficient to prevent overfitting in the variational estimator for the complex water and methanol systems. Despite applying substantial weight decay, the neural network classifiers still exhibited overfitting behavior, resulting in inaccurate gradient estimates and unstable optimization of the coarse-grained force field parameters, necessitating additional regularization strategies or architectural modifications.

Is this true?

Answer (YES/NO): YES